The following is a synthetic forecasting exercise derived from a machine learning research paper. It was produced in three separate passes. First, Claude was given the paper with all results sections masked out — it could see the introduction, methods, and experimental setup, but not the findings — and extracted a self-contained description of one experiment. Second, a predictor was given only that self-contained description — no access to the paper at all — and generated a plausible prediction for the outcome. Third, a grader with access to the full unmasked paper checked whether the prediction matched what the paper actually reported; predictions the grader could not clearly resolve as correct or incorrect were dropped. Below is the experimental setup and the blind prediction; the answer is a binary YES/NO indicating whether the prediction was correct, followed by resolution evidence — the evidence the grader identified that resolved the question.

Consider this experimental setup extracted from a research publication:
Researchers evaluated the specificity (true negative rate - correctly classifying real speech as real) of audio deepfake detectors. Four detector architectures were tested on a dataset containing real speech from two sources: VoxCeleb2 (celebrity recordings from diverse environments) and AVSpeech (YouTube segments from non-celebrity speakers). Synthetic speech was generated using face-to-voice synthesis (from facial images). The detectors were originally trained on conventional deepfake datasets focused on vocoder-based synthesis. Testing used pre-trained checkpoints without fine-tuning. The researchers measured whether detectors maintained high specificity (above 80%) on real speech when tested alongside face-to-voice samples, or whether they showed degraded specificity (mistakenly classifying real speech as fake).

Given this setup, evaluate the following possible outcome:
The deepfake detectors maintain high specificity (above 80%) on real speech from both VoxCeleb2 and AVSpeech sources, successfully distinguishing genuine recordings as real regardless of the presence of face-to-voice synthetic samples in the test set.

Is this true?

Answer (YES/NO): NO